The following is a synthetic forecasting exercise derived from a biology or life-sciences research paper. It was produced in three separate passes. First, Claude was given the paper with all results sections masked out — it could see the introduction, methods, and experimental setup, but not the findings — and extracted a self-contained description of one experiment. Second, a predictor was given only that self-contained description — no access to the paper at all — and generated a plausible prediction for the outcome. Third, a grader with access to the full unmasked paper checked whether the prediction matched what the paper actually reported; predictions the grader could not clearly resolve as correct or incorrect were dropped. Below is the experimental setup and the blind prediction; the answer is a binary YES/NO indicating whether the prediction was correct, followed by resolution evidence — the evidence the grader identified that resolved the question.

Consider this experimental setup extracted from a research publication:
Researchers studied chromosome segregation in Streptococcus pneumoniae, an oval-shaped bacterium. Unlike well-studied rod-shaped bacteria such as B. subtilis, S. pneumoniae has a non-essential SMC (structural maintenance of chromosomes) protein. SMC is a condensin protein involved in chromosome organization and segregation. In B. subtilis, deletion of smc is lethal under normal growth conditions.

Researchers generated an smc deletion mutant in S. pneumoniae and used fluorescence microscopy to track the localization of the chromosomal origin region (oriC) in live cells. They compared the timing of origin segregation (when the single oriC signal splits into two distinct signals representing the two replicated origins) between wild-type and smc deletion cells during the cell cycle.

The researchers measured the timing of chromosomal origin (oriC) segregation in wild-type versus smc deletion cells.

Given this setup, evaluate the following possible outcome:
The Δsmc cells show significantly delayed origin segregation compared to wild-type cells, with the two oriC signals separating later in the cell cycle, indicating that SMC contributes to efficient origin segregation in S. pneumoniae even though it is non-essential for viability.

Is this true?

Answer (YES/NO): YES